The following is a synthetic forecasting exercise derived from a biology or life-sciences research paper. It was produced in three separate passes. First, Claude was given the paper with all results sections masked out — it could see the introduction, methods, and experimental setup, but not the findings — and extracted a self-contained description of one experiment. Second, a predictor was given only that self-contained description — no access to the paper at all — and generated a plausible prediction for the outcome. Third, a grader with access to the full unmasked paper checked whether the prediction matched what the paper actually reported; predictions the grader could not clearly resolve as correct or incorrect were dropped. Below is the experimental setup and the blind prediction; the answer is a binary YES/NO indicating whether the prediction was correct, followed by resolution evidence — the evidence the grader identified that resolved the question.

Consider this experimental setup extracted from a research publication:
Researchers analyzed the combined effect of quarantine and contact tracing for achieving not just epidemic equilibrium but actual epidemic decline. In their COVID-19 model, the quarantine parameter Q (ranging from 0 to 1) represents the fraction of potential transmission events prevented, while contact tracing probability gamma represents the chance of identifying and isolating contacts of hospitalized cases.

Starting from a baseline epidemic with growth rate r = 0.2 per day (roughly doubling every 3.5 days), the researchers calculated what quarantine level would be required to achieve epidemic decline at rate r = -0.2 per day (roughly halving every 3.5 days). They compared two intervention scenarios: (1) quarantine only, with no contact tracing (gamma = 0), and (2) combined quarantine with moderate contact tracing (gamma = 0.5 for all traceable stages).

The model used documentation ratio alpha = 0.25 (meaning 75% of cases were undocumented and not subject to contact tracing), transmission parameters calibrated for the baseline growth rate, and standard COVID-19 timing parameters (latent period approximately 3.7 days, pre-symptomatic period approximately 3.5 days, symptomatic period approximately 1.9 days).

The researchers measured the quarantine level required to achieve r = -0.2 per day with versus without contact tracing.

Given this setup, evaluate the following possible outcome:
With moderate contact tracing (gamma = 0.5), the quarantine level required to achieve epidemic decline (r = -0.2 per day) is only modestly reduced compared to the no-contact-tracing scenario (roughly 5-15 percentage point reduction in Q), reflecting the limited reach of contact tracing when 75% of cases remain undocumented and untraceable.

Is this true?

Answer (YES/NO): NO